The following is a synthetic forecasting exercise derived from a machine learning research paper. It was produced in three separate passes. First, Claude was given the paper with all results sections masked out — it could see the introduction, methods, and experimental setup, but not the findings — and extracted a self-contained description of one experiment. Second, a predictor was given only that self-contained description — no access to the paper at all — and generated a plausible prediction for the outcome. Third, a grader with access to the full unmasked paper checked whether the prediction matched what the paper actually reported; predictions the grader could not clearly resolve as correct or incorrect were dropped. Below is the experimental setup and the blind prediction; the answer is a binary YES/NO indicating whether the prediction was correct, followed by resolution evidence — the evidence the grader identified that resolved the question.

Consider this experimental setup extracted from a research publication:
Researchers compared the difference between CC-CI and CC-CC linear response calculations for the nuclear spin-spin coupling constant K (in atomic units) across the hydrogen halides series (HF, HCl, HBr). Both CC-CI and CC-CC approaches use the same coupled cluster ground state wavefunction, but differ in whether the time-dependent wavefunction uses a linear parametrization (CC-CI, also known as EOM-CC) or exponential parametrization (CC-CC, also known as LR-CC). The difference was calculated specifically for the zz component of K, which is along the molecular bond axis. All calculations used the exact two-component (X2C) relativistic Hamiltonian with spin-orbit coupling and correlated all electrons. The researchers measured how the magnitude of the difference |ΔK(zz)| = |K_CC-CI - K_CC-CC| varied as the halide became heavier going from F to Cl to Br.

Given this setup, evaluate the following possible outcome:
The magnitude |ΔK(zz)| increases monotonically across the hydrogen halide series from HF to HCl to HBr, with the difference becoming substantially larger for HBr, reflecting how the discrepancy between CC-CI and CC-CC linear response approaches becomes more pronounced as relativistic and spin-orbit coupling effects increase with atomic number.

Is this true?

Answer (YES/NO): YES